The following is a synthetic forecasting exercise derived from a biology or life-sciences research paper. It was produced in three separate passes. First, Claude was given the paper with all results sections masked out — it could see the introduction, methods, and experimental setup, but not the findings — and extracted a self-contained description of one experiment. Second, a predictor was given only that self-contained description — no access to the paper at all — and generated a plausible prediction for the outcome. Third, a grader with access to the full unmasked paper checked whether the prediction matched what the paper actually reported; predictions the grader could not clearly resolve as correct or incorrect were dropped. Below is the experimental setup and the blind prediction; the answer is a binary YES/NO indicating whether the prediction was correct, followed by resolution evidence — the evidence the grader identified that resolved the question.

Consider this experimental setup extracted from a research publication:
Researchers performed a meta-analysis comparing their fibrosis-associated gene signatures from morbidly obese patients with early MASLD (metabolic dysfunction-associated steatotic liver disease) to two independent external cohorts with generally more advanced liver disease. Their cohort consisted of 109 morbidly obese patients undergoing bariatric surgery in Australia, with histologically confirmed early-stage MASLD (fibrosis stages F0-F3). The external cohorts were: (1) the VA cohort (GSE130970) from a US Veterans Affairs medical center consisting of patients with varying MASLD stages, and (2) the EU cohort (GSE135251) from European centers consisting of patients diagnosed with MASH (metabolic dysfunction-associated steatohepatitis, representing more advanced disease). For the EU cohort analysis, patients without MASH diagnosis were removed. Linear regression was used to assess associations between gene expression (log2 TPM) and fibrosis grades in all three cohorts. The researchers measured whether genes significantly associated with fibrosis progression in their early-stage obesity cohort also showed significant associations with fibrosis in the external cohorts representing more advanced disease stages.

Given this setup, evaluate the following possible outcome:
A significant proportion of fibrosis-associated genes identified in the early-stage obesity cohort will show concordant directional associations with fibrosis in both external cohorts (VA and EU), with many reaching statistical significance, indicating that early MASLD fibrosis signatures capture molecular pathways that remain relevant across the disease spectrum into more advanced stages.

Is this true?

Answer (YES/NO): NO